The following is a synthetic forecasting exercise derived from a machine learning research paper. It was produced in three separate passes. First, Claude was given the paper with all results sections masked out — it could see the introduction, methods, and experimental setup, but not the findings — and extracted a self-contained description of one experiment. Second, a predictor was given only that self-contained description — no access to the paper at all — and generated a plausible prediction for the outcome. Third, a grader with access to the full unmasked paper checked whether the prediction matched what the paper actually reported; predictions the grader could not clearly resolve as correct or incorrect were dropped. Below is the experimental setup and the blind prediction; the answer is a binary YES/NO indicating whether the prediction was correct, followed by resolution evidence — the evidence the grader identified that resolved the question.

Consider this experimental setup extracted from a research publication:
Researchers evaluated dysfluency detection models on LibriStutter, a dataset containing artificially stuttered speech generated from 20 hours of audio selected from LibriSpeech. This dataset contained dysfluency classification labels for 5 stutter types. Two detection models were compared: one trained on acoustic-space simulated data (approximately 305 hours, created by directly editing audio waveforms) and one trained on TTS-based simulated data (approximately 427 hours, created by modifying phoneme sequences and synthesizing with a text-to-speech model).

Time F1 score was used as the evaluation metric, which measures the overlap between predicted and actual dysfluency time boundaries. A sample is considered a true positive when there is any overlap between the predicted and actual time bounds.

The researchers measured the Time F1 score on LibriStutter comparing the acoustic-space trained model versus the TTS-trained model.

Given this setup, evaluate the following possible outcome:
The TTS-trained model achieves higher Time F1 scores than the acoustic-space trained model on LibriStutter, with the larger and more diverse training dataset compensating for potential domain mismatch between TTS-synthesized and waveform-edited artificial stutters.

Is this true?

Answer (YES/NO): YES